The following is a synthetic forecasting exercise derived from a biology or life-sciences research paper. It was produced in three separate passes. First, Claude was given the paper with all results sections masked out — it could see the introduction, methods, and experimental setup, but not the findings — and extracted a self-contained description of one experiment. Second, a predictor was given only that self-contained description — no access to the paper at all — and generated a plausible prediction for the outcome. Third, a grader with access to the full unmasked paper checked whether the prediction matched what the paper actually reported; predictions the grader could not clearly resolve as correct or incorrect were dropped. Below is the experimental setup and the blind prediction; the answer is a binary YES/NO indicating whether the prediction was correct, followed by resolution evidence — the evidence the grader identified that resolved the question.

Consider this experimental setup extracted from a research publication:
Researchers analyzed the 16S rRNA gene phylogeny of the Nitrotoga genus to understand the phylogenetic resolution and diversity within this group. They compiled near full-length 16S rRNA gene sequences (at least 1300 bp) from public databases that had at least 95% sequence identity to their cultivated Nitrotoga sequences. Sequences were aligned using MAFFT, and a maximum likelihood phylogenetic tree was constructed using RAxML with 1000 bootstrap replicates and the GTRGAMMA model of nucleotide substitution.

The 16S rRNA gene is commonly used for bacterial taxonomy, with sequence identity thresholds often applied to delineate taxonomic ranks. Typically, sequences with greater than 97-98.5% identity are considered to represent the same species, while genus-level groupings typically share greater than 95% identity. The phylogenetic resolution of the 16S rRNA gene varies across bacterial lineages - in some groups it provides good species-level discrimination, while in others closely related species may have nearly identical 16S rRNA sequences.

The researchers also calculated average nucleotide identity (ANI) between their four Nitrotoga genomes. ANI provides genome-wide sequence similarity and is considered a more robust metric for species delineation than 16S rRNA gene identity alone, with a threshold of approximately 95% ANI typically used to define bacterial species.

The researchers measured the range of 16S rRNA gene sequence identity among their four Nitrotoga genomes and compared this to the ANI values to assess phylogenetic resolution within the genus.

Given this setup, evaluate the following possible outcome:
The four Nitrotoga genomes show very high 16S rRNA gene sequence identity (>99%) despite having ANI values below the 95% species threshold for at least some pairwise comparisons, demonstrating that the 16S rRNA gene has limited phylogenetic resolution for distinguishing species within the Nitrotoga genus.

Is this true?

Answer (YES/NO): YES